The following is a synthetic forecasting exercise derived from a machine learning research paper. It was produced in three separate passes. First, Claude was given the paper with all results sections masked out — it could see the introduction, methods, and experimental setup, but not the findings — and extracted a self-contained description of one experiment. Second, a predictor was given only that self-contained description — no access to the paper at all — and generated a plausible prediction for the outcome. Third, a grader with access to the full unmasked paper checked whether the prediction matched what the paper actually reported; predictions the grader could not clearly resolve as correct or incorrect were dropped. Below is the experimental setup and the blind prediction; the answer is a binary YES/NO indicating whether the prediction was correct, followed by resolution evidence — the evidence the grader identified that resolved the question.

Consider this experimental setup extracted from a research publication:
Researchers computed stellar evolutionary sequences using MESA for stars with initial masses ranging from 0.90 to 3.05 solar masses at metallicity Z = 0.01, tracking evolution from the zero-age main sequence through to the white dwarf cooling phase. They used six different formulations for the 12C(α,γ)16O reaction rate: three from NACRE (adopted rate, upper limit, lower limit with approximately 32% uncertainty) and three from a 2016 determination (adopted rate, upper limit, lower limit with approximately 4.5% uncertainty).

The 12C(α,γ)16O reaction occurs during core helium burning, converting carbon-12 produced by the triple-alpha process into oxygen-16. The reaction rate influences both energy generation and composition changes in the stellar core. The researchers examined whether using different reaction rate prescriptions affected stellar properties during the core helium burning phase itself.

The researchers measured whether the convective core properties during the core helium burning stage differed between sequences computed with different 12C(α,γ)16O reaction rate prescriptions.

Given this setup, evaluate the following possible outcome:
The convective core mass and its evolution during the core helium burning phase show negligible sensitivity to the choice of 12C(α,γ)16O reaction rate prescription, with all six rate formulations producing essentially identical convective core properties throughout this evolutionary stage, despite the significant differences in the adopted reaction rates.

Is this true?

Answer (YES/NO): NO